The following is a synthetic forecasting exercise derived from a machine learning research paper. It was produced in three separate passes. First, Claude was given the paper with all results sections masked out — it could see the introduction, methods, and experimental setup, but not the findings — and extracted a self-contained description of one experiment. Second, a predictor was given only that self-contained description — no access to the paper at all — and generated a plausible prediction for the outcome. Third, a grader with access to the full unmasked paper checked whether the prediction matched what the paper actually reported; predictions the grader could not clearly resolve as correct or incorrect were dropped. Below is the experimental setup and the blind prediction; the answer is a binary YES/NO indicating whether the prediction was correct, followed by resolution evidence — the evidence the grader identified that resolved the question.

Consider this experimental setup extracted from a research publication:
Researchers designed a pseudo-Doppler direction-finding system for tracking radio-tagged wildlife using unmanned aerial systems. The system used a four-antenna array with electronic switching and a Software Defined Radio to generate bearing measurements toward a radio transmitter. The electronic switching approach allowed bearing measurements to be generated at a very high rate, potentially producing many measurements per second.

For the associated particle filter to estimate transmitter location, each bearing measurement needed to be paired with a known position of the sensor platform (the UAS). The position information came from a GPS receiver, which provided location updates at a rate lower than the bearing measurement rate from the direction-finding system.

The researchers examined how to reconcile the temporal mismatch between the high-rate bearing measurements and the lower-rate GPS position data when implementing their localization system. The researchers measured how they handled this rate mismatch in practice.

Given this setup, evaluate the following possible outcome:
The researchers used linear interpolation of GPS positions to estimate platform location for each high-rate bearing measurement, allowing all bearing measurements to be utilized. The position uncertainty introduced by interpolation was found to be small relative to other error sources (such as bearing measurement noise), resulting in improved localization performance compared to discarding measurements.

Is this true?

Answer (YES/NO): NO